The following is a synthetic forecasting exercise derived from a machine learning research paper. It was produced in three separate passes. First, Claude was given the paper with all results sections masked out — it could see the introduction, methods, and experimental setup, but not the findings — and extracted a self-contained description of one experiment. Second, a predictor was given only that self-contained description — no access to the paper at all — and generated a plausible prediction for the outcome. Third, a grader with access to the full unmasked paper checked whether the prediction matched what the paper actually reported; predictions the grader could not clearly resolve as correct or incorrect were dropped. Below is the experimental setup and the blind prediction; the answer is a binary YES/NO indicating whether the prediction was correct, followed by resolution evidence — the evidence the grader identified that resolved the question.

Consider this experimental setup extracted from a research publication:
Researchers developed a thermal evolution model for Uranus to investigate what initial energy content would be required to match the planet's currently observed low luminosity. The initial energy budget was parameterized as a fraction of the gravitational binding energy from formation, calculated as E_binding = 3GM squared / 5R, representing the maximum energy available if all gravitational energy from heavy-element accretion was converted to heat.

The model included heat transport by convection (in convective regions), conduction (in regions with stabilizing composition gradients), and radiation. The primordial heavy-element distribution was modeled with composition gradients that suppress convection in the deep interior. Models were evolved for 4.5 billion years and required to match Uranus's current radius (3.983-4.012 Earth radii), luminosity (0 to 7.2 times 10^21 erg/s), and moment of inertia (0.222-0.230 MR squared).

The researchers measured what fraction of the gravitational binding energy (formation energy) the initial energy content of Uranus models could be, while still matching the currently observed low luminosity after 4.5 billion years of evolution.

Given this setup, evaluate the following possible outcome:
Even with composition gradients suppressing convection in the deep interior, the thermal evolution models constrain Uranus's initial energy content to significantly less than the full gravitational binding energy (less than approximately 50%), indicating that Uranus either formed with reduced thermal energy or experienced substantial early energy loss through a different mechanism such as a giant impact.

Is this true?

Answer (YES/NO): NO